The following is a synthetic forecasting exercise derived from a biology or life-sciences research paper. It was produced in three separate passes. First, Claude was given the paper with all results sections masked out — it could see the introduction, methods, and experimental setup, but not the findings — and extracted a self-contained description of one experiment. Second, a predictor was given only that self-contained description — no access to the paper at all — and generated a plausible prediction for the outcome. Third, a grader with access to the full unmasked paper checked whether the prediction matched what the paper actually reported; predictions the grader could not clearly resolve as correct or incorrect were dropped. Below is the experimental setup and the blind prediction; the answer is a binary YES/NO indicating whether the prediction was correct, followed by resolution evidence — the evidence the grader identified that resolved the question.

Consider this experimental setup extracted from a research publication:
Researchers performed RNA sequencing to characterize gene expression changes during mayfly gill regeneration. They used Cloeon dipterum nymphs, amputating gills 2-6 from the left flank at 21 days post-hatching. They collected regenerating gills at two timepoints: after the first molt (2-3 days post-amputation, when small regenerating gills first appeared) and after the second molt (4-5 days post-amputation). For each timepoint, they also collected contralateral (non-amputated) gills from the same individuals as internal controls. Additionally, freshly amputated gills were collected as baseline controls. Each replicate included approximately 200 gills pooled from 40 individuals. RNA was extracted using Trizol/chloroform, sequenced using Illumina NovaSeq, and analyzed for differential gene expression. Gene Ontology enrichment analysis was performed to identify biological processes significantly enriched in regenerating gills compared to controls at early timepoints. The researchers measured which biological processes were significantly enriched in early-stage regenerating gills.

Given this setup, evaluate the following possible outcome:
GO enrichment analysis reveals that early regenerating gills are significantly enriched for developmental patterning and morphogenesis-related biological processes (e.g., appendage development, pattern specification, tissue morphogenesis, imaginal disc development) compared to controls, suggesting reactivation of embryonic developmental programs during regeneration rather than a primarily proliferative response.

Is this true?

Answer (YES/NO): NO